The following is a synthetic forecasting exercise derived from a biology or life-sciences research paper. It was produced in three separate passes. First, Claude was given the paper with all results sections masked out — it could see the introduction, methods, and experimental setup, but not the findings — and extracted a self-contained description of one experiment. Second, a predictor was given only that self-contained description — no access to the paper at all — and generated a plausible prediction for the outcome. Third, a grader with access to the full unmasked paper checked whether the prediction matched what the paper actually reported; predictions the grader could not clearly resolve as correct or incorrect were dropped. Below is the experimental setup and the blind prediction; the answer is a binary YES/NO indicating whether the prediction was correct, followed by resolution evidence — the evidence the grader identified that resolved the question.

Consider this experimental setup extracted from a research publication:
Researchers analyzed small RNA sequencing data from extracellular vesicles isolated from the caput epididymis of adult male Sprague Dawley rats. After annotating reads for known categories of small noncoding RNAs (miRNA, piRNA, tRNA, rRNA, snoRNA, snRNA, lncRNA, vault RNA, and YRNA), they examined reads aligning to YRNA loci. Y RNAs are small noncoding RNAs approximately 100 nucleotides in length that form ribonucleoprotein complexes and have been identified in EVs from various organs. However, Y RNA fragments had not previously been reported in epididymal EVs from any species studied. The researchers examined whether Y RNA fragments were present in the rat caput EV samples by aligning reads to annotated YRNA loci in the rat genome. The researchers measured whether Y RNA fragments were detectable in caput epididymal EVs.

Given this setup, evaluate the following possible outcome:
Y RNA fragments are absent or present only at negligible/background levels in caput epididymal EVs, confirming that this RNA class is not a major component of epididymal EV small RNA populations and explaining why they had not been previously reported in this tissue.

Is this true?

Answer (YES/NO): NO